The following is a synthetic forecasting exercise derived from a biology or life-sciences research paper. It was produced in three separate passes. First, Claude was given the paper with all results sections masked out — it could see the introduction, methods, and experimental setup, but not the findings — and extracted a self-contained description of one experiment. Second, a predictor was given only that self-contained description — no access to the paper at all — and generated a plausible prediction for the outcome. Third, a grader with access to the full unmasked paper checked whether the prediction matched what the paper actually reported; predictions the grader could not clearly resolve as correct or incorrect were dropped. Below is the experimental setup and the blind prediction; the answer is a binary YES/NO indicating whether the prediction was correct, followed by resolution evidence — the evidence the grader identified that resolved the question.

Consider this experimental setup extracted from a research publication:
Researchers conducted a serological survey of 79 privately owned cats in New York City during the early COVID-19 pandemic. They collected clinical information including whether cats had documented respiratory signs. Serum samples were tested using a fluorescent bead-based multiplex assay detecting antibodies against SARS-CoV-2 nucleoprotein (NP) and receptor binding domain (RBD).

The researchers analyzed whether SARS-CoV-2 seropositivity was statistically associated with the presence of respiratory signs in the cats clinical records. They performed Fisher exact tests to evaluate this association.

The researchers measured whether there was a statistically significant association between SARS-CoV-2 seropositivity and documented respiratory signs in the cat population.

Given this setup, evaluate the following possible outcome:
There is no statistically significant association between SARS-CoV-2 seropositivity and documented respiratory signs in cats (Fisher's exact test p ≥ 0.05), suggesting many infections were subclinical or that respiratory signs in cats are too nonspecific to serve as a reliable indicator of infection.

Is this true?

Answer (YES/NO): YES